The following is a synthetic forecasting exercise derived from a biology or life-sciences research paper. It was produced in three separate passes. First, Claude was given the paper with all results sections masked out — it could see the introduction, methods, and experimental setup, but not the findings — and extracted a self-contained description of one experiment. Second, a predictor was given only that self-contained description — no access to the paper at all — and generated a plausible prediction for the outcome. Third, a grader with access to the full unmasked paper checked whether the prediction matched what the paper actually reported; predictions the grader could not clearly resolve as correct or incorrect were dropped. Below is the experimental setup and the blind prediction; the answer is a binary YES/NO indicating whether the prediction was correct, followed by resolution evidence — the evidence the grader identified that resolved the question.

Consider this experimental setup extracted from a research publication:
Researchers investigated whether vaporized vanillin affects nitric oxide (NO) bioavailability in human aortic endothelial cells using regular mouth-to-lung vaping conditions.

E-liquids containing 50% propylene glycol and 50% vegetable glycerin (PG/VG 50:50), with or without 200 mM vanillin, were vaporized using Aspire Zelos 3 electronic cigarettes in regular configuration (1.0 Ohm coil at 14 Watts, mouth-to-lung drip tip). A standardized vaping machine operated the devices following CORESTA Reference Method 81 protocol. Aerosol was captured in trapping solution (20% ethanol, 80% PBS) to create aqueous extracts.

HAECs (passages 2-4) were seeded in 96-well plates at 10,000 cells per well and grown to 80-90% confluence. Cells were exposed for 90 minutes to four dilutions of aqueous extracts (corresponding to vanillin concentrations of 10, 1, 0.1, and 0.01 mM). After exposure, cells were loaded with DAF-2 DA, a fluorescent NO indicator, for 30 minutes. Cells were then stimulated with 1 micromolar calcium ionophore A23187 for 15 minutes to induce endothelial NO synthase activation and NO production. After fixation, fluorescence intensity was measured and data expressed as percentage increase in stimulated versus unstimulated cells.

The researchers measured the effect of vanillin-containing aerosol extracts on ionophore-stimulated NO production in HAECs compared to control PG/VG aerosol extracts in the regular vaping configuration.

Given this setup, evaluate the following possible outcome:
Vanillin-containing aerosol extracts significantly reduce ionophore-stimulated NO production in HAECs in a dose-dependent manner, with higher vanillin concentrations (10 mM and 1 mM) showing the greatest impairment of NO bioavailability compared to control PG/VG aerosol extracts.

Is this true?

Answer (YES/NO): NO